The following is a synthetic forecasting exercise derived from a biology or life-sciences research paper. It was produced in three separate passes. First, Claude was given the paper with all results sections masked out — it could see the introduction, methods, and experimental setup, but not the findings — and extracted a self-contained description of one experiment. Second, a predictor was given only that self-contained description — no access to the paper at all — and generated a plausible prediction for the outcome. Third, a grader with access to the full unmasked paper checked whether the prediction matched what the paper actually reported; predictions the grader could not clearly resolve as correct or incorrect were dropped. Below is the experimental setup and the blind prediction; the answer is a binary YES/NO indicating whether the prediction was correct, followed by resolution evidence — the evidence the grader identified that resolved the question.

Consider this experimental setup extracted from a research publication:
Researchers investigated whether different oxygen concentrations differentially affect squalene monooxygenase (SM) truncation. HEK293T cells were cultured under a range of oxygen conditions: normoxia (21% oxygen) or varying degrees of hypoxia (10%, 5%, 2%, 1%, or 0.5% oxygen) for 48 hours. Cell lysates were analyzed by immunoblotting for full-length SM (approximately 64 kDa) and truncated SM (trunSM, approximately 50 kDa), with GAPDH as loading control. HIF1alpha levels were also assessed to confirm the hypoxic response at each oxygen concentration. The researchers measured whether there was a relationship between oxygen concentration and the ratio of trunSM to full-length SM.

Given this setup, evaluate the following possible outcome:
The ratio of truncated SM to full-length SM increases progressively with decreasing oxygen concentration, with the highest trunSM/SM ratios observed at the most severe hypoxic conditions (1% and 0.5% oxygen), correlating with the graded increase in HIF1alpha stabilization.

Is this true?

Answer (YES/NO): YES